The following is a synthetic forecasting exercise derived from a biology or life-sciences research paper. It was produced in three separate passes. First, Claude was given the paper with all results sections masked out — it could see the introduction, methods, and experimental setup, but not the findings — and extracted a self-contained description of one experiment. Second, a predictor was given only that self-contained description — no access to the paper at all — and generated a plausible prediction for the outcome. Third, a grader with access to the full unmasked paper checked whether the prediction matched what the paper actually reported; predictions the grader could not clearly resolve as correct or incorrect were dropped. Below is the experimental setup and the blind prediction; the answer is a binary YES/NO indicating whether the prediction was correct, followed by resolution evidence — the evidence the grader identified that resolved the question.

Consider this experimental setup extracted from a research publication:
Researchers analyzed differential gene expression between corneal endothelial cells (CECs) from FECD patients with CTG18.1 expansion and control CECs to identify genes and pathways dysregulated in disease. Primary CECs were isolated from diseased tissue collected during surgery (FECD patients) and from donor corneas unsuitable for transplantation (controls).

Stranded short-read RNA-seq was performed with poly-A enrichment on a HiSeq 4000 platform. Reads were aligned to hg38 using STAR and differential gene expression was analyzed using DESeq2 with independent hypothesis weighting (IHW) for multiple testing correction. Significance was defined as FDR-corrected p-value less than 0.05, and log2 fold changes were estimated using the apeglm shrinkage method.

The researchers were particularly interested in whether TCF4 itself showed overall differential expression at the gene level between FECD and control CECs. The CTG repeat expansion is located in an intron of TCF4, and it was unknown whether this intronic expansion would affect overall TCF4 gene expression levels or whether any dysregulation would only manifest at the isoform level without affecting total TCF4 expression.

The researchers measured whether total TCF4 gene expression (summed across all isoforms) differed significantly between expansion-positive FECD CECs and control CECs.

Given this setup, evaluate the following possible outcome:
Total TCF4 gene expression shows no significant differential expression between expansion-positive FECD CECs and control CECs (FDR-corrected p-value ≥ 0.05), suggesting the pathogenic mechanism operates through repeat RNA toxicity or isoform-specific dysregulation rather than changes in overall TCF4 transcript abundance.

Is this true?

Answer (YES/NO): YES